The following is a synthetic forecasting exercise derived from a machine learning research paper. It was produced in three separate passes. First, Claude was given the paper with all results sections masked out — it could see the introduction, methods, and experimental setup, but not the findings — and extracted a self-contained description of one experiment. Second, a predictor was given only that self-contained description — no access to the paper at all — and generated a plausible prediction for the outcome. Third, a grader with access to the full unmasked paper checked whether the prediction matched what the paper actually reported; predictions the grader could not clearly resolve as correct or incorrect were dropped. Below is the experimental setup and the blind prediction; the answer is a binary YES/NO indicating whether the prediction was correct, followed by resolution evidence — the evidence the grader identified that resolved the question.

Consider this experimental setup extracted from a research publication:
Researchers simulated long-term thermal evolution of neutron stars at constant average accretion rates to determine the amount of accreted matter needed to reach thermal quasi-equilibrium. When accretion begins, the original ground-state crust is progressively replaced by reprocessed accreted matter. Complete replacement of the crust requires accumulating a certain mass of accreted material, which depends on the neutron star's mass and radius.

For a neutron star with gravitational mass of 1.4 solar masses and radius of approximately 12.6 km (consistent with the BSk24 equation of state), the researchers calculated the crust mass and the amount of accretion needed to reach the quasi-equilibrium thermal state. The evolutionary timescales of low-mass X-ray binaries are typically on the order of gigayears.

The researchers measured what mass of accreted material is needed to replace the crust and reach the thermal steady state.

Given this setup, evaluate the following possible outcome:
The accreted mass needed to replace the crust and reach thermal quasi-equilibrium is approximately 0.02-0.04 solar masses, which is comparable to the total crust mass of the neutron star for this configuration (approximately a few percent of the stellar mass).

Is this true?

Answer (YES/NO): NO